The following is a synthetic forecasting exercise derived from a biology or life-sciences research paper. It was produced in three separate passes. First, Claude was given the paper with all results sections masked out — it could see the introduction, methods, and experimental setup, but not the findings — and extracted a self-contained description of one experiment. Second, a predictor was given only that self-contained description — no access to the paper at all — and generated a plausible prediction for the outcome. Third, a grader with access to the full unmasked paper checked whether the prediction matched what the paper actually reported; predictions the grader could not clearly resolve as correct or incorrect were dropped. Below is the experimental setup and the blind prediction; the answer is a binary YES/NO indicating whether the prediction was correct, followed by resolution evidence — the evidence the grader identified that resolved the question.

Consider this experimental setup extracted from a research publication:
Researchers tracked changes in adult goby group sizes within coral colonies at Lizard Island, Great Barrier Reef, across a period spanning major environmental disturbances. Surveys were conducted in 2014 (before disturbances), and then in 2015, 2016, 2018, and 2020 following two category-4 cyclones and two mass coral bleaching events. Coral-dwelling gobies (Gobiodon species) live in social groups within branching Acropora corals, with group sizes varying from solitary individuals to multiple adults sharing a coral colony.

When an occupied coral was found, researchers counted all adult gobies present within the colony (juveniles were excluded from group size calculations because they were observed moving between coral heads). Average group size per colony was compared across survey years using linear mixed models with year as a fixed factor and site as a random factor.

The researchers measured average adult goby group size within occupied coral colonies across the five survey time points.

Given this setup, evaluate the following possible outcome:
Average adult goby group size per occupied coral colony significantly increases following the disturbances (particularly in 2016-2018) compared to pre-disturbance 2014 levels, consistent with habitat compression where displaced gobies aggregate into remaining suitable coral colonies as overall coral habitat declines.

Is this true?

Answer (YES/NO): NO